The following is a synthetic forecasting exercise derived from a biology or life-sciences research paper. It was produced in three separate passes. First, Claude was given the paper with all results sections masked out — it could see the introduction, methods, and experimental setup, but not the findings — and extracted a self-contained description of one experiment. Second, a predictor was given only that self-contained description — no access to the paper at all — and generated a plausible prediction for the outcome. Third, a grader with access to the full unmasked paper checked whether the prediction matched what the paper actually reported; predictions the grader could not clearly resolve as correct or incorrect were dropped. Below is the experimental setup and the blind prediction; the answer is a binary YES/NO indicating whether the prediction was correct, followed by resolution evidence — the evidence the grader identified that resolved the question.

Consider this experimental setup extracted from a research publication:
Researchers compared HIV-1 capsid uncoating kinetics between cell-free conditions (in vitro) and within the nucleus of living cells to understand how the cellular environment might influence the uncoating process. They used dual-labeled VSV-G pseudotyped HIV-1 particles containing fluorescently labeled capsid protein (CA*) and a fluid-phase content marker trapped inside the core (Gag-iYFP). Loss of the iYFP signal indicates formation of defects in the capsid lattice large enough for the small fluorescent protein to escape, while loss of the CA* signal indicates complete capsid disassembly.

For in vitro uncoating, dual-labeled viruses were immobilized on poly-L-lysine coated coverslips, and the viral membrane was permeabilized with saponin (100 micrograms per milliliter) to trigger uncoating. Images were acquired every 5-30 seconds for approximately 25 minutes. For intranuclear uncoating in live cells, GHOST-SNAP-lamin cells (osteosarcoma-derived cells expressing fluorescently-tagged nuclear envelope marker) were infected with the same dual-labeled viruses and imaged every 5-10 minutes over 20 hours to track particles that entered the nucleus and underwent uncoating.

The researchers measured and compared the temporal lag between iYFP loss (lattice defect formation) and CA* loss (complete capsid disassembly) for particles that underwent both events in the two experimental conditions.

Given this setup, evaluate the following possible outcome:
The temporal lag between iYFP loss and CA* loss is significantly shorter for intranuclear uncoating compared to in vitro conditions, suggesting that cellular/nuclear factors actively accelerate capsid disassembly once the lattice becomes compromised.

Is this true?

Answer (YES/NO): NO